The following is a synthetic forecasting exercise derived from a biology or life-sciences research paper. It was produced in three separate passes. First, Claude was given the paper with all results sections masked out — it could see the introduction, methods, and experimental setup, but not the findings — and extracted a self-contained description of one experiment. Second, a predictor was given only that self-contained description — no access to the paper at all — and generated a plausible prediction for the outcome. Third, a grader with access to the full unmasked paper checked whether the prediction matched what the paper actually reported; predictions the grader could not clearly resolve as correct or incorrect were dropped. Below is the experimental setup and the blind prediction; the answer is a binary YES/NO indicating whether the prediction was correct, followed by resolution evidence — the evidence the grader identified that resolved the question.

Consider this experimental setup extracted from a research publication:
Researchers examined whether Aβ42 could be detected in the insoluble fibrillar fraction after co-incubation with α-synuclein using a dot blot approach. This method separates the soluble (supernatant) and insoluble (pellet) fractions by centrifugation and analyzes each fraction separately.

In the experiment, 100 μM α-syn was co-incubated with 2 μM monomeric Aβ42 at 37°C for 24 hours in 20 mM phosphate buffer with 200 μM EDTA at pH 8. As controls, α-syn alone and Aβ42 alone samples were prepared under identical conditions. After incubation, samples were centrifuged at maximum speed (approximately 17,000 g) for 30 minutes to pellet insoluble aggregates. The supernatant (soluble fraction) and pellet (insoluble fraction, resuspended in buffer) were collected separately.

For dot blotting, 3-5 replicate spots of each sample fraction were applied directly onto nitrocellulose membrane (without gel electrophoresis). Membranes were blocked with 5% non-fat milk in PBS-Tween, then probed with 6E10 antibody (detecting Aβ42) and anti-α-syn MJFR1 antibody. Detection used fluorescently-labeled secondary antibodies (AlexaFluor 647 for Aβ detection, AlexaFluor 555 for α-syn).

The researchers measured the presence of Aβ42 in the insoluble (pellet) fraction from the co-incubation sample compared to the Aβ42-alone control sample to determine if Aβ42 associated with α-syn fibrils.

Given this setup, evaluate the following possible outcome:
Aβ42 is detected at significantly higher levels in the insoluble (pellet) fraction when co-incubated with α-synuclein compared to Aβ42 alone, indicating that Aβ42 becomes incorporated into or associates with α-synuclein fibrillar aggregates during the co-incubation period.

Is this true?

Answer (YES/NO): NO